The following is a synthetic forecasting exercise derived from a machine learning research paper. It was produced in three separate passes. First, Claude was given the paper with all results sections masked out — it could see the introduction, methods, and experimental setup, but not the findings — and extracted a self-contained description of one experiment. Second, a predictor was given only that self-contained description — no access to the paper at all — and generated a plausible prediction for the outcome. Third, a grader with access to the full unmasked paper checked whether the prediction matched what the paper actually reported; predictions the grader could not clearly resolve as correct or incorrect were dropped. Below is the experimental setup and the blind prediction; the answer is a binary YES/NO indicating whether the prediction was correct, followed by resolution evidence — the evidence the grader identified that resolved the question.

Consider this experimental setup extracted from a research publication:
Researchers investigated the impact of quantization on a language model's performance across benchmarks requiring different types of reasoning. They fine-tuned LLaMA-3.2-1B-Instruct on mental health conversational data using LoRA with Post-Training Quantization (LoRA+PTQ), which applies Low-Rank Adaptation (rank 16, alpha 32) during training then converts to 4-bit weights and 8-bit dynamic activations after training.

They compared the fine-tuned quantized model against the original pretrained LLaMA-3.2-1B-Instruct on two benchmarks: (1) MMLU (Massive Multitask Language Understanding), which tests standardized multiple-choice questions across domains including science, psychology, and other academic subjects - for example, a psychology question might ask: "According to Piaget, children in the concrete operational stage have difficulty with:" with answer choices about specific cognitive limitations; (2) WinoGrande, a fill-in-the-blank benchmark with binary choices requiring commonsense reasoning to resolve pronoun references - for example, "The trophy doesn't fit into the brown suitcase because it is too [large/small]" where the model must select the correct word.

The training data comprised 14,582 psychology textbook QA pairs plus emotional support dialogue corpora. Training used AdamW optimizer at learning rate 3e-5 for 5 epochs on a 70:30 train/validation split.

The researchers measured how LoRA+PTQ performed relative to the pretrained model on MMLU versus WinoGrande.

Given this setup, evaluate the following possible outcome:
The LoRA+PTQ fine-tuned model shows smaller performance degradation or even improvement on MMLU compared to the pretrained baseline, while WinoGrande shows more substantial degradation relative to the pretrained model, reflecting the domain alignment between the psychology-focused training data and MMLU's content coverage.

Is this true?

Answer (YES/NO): NO